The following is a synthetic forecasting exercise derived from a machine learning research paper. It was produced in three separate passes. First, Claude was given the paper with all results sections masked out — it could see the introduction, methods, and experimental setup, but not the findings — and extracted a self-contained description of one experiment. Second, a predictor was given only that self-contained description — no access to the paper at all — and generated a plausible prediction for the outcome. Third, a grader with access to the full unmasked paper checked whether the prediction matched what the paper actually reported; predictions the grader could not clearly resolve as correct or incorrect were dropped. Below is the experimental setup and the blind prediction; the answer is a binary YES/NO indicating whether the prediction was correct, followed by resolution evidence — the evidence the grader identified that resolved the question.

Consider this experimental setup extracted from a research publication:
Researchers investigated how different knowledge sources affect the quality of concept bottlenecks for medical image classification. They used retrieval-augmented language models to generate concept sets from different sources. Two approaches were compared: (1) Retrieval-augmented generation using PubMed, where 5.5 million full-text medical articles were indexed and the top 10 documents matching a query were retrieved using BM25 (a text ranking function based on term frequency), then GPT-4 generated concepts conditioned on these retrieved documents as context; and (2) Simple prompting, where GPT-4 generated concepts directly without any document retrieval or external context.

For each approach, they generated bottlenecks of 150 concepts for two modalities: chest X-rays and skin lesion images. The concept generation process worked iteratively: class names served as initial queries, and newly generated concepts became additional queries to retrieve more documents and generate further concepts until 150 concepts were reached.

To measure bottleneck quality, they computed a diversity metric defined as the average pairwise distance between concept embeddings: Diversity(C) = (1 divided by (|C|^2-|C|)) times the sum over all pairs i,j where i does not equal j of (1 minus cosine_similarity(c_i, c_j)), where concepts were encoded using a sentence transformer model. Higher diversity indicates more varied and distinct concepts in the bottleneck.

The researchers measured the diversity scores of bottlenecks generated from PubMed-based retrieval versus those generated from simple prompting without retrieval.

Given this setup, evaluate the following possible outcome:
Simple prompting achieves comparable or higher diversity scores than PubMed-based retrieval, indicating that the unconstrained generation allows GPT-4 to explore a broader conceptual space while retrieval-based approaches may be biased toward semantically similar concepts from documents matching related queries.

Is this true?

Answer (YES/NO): NO